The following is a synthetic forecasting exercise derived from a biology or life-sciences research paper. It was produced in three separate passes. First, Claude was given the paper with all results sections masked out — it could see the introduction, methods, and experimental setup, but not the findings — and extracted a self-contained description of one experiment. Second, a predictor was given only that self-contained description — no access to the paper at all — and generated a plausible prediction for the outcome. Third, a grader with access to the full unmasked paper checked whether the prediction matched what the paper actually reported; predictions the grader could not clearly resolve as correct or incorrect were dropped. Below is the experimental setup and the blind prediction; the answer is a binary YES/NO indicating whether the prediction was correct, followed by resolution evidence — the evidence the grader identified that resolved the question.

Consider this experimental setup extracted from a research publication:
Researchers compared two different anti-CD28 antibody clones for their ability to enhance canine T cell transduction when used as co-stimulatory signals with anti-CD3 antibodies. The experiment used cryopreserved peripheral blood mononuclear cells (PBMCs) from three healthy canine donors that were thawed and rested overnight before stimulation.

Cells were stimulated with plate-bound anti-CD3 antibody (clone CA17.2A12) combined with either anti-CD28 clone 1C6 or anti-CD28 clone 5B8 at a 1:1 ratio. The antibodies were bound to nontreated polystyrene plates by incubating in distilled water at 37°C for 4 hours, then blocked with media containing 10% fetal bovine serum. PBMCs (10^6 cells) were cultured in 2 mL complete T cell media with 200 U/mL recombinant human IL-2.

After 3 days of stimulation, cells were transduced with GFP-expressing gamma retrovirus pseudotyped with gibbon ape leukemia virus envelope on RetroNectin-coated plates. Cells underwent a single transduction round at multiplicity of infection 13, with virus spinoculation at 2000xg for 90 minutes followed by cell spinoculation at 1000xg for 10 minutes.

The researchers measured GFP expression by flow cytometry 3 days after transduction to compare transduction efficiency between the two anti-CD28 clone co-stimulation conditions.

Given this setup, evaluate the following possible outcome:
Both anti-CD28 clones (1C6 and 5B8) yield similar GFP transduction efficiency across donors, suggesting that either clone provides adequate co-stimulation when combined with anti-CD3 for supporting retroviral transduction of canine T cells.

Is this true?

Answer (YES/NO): NO